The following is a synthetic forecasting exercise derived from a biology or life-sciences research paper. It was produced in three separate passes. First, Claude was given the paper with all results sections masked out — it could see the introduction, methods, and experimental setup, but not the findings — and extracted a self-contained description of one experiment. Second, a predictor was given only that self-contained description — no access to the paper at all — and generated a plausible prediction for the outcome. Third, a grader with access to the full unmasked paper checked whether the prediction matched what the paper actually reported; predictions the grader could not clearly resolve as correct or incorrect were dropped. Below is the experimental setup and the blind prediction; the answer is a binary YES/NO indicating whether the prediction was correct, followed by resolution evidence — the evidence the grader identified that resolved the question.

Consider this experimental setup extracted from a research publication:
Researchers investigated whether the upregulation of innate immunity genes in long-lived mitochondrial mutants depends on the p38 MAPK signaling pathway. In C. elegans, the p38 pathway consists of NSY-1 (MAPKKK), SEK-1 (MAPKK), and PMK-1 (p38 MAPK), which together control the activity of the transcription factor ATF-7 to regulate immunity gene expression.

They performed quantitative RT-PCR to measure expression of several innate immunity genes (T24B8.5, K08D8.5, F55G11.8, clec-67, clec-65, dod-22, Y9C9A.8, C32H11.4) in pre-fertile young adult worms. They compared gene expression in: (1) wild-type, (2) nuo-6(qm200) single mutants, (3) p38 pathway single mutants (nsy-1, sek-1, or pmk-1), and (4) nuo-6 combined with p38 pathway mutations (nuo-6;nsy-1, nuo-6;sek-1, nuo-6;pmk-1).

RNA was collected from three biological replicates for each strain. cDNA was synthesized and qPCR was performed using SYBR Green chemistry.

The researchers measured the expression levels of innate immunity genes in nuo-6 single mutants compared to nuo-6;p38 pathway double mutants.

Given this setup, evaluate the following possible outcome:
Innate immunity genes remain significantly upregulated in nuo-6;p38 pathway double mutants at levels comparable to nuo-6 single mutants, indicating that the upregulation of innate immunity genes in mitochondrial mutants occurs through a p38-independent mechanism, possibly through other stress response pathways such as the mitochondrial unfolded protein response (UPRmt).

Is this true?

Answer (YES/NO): NO